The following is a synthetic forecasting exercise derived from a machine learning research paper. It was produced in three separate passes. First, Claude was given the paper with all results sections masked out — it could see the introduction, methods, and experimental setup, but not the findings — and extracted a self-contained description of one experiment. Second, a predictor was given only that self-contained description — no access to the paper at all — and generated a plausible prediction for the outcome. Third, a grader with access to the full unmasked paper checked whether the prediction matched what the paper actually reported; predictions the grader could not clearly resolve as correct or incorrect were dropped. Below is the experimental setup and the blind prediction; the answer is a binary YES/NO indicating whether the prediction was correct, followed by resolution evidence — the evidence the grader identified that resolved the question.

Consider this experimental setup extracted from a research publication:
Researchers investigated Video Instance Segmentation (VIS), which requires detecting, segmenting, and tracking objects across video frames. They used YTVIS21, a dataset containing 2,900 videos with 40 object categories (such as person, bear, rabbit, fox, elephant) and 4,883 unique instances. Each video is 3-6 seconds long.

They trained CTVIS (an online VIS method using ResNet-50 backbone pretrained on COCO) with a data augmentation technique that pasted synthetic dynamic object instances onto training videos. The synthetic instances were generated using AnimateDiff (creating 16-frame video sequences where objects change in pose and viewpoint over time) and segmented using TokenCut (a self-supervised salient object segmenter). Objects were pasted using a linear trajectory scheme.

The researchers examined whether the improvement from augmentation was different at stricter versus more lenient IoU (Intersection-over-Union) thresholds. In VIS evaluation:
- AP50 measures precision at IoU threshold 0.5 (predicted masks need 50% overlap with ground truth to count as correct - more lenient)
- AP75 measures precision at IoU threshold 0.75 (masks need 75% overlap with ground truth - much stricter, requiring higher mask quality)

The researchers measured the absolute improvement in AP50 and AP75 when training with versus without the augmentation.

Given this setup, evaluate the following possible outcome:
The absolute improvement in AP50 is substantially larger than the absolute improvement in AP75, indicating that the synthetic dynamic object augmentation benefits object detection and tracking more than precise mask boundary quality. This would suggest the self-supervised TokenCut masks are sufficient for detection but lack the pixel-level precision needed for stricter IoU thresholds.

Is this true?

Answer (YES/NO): NO